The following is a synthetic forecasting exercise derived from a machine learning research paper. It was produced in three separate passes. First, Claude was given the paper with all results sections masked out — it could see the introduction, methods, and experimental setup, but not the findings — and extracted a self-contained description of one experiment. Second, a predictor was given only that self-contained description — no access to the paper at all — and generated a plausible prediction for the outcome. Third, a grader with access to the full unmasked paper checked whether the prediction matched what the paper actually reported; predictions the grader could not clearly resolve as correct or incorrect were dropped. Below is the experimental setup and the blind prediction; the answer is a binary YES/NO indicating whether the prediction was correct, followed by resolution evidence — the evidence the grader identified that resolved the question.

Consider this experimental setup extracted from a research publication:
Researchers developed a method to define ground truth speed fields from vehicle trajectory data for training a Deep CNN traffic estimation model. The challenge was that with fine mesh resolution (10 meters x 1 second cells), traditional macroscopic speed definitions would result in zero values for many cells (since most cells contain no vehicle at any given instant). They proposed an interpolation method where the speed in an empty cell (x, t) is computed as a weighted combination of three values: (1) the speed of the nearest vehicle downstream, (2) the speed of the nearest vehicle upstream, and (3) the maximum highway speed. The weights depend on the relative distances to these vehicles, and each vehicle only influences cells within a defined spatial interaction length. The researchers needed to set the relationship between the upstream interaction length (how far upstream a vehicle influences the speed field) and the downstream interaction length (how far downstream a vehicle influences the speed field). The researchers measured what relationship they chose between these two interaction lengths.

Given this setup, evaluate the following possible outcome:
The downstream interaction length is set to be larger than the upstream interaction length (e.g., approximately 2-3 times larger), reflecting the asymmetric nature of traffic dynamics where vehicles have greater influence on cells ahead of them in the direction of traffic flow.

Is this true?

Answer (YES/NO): NO